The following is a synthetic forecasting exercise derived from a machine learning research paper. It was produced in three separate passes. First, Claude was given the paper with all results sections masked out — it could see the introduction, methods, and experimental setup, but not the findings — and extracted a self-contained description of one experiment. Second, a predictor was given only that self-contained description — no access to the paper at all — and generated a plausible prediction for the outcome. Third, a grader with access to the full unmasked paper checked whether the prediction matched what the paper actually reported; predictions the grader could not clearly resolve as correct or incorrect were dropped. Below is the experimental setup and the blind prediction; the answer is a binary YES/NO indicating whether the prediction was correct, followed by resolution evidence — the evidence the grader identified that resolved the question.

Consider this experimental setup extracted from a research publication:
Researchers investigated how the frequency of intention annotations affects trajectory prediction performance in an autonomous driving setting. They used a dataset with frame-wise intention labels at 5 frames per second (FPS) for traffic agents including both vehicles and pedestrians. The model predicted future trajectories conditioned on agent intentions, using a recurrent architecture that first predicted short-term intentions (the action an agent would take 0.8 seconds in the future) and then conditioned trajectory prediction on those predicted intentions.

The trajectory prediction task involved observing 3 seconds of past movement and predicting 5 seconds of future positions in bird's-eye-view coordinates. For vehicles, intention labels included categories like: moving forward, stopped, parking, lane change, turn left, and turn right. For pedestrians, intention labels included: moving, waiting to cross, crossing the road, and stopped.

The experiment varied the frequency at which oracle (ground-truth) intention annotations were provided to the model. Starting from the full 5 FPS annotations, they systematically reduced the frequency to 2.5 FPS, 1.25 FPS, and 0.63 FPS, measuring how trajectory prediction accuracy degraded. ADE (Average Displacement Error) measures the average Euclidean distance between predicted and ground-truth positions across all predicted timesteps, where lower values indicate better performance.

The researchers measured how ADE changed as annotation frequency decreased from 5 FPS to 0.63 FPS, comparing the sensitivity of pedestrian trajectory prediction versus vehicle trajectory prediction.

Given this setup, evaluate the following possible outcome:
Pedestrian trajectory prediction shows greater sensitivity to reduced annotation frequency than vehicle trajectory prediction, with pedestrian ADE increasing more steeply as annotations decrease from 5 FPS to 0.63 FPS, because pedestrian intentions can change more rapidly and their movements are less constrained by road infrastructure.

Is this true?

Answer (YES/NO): NO